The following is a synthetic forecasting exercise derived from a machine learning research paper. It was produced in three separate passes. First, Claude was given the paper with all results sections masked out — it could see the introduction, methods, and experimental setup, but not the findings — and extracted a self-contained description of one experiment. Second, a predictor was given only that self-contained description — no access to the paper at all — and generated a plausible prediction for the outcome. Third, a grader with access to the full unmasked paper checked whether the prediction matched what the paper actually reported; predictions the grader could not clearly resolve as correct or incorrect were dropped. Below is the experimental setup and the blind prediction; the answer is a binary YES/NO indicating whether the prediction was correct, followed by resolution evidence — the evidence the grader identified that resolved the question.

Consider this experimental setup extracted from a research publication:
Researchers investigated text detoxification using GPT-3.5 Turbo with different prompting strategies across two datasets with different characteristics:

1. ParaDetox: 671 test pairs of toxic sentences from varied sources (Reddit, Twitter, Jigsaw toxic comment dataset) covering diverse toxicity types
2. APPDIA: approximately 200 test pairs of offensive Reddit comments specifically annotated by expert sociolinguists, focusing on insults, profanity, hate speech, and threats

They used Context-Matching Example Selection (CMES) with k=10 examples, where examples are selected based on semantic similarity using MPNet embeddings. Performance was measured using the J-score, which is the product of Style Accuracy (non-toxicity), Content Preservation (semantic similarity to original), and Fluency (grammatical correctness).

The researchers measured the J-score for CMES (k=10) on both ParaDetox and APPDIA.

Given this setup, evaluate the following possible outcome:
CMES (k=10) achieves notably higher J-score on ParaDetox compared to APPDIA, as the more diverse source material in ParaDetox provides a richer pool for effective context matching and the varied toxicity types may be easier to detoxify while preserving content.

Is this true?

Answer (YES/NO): YES